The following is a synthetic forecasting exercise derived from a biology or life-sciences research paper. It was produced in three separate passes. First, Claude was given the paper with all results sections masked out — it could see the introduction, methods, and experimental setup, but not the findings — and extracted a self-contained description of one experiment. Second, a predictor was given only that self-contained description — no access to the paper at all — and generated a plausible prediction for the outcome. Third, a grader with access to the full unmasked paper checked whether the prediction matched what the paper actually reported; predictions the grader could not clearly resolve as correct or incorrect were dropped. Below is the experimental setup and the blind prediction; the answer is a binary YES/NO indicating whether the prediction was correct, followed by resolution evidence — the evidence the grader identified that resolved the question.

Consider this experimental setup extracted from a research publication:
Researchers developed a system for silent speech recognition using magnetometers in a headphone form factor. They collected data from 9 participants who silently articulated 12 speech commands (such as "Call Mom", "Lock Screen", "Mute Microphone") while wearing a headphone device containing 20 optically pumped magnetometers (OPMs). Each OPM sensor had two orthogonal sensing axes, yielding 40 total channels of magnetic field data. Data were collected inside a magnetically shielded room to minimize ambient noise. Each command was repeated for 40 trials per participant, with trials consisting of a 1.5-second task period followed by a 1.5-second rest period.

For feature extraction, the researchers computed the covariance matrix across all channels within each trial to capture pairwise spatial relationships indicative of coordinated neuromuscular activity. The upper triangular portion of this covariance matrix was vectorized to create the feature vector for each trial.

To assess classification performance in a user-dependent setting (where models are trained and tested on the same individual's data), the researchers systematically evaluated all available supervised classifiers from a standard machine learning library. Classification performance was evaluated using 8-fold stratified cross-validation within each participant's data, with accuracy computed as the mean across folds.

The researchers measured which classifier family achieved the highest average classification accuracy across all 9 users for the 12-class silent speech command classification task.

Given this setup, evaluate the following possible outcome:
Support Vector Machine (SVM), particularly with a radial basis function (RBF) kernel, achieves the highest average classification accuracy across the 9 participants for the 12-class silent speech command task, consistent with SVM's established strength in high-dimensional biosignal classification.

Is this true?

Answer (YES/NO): NO